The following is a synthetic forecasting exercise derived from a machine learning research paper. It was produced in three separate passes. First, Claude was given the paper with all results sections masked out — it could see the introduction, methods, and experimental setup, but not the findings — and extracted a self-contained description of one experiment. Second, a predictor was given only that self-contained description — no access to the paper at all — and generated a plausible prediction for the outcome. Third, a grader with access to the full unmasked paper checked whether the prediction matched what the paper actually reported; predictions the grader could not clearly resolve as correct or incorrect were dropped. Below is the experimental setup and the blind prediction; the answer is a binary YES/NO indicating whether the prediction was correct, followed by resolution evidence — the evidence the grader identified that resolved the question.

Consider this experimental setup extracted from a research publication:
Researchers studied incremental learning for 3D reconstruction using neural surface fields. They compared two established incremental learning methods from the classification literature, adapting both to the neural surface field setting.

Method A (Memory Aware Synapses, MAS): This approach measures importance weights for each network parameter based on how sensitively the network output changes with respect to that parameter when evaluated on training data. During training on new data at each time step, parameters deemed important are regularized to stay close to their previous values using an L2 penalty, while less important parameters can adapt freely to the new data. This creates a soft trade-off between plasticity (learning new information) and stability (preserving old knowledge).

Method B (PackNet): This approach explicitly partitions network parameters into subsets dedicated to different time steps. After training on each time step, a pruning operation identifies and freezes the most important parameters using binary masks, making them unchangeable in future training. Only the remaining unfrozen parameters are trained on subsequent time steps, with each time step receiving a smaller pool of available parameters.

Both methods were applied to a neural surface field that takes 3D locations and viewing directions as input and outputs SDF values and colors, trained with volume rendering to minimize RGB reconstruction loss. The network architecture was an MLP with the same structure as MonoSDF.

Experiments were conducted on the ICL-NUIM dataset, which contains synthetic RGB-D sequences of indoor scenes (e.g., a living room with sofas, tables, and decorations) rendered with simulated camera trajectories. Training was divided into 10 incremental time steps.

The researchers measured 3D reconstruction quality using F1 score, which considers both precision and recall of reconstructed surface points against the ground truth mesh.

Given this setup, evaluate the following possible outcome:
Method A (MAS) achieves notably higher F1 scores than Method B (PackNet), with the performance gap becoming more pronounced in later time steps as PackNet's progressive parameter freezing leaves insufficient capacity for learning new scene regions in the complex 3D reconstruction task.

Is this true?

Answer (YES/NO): NO